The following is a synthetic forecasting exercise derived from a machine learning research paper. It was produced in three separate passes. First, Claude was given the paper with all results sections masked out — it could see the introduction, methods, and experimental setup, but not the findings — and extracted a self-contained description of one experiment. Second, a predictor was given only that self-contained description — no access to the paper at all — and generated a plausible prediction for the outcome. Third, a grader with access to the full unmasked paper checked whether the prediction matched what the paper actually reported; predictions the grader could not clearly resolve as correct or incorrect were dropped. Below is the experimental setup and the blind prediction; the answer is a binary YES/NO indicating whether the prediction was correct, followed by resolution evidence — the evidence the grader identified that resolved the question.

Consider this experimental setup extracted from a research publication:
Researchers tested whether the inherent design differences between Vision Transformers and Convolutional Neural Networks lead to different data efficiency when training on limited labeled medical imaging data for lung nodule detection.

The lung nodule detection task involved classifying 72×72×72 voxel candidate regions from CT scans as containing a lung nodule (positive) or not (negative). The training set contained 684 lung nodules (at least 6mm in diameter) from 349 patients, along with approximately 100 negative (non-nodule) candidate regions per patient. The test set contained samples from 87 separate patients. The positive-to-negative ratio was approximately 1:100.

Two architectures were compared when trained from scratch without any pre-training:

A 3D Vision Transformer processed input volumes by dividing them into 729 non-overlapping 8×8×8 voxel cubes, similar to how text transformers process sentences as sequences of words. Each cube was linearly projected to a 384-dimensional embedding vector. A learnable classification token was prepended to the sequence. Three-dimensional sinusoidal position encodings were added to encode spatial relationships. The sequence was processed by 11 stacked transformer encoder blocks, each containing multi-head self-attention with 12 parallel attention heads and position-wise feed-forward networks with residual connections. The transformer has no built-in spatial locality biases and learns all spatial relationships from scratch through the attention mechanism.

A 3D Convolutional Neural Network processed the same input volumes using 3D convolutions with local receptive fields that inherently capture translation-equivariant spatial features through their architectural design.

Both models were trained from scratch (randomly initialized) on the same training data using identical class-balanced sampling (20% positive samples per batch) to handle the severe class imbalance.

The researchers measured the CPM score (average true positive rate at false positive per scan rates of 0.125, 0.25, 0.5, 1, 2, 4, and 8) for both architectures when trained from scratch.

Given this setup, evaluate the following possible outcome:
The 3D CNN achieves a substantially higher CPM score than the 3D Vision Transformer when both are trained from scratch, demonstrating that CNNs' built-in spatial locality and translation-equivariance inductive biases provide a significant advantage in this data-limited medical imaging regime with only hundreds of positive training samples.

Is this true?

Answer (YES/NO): YES